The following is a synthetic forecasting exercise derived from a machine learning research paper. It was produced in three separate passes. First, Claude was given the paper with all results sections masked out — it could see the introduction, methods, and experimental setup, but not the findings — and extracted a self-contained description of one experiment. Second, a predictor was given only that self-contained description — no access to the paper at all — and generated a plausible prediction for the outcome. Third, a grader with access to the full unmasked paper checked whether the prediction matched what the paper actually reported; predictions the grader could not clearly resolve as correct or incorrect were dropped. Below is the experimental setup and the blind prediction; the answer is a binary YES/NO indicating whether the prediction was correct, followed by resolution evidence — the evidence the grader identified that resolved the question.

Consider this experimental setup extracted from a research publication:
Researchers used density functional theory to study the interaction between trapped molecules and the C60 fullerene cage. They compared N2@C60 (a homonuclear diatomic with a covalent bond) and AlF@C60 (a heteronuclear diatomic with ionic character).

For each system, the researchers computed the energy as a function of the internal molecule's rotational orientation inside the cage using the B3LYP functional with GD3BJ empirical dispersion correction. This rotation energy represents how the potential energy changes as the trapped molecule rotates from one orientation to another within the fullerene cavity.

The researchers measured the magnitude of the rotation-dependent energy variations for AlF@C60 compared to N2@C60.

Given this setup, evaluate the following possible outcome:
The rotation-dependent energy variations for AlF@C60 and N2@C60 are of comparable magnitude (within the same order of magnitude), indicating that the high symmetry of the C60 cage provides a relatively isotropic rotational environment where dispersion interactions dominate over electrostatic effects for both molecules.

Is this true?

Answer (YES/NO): NO